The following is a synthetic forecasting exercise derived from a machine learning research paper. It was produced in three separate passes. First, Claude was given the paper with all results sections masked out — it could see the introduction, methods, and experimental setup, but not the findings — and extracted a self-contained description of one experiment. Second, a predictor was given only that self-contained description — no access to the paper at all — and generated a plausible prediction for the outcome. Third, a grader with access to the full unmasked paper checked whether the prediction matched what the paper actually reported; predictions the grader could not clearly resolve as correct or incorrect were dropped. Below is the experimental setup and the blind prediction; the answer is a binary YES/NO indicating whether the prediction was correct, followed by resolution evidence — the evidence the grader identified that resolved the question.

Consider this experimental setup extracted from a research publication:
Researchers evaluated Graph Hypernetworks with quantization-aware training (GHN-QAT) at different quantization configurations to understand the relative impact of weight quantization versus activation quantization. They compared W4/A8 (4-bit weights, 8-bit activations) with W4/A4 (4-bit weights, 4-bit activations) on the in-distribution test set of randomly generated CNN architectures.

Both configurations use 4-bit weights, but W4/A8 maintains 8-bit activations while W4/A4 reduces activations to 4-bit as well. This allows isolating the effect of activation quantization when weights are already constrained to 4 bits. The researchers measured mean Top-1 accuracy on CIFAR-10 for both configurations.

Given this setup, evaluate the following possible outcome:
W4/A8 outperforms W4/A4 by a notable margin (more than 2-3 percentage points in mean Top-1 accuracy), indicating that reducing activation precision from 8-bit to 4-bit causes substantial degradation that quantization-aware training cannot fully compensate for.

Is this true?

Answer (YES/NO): YES